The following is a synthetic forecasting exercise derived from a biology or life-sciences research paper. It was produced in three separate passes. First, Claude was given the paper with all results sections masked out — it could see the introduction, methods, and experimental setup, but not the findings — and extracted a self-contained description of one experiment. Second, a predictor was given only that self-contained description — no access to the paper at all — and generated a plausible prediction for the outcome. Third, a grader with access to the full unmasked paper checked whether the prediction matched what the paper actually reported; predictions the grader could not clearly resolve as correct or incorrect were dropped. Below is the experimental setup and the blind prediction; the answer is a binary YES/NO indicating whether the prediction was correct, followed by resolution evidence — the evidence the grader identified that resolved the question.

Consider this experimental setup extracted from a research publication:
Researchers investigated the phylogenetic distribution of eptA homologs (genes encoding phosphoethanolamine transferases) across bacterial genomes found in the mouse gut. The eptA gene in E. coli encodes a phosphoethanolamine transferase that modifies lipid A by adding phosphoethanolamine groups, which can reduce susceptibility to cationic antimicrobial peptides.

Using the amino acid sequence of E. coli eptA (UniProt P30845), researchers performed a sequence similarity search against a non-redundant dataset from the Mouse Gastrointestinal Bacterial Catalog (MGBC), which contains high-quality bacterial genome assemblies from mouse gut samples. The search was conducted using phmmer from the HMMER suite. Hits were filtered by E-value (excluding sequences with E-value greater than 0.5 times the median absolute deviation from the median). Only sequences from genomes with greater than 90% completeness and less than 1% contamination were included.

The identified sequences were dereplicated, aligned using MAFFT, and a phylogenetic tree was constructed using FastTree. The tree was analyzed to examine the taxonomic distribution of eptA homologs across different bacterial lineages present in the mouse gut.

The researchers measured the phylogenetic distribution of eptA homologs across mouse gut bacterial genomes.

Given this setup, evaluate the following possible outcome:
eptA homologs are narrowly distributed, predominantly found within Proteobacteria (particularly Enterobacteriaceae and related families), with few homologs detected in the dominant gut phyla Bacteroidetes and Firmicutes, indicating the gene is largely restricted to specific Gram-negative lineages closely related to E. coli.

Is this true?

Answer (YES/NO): NO